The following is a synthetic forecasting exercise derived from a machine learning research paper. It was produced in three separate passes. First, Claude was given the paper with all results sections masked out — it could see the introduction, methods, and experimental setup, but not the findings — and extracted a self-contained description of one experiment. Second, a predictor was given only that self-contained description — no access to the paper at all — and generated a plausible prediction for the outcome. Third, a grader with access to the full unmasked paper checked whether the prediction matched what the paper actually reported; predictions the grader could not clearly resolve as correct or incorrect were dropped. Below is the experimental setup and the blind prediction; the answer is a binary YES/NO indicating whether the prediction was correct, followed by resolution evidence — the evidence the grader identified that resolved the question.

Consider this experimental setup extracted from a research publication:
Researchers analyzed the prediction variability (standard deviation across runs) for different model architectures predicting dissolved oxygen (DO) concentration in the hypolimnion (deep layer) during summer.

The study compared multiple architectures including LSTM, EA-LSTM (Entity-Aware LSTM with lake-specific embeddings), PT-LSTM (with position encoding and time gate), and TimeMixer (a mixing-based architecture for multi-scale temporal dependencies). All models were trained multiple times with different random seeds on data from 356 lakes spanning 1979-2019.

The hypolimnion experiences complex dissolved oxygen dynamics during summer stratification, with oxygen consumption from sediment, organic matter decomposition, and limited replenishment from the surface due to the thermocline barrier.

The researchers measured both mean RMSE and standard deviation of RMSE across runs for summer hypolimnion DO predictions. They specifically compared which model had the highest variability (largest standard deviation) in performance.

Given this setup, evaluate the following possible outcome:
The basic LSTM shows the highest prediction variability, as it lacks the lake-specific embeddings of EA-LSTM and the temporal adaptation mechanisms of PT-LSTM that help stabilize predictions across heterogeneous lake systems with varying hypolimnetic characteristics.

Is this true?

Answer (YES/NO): NO